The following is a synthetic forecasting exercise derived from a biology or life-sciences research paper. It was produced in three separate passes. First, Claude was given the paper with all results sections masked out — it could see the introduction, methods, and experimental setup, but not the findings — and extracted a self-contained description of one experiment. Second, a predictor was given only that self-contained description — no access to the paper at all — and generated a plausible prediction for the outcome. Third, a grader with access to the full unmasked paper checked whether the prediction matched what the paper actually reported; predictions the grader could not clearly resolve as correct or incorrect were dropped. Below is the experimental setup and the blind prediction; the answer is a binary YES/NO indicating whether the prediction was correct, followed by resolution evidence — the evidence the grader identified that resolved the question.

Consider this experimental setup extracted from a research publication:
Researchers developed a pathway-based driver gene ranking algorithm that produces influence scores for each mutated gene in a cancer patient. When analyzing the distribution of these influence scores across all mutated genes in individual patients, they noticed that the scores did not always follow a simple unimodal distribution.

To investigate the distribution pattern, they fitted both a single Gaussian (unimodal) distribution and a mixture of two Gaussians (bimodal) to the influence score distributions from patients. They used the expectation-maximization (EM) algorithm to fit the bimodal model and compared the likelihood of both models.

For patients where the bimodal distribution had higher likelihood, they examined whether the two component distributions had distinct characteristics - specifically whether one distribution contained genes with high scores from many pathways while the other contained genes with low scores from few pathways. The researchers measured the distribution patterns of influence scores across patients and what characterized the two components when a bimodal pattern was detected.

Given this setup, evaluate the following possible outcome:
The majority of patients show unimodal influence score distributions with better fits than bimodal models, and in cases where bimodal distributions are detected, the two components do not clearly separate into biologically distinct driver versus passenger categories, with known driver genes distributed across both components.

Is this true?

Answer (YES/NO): NO